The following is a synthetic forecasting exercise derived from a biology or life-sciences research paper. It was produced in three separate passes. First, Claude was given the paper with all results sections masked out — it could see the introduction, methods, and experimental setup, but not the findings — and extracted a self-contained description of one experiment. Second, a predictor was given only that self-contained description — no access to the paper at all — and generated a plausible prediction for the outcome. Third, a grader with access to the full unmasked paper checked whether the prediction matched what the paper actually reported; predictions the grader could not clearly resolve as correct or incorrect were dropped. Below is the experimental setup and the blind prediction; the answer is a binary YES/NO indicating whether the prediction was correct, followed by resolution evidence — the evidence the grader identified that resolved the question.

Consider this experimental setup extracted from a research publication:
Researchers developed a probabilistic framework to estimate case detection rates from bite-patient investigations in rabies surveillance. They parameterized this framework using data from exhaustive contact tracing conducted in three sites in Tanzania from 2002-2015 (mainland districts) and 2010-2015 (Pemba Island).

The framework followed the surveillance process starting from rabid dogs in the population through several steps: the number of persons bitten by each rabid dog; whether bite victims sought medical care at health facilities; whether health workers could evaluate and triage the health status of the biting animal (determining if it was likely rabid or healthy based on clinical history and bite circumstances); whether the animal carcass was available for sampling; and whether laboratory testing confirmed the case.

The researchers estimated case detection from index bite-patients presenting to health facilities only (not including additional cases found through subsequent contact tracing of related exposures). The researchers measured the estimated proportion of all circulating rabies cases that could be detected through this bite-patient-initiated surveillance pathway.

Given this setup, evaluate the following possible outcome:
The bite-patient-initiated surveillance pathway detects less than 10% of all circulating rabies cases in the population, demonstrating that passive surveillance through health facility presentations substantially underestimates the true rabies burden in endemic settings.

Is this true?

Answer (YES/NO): NO